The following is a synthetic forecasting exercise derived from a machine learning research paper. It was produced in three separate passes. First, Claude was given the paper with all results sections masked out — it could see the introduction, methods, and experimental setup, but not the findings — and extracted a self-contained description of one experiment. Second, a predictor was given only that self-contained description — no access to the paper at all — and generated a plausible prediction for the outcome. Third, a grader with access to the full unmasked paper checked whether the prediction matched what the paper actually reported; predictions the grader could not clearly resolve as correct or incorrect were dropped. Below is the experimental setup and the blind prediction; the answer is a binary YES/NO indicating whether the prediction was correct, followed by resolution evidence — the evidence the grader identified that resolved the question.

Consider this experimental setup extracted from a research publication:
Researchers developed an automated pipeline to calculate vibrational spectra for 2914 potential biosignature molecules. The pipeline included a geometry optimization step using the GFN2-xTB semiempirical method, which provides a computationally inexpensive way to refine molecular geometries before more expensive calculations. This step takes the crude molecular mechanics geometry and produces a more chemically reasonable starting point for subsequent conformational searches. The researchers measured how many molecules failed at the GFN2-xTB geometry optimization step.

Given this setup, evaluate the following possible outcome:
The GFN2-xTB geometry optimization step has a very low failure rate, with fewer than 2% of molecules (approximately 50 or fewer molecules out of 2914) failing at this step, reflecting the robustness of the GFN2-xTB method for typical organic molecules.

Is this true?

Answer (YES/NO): YES